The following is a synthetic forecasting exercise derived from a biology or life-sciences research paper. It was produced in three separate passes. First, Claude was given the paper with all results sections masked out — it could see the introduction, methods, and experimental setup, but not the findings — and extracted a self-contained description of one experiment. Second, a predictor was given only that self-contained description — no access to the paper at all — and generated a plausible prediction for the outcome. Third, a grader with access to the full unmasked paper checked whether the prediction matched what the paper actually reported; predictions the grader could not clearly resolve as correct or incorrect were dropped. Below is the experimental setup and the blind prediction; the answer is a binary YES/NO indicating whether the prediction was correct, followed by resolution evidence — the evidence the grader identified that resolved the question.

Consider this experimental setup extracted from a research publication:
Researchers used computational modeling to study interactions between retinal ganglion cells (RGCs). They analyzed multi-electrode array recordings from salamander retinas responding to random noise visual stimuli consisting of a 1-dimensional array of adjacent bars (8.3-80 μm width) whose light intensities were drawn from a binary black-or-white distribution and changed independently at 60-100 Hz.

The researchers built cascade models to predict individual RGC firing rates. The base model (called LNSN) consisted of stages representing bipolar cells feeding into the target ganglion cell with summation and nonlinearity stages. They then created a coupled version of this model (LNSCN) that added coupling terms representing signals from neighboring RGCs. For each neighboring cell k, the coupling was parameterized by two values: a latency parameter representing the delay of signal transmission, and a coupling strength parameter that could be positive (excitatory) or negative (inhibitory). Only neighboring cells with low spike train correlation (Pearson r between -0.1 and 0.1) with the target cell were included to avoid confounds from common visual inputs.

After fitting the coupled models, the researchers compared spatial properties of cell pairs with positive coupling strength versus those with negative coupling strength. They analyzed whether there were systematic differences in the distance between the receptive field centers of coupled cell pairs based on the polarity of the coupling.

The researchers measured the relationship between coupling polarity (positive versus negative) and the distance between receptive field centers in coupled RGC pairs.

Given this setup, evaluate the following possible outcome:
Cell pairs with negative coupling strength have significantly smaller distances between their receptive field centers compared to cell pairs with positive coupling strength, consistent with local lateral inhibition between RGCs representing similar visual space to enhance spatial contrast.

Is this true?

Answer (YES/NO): NO